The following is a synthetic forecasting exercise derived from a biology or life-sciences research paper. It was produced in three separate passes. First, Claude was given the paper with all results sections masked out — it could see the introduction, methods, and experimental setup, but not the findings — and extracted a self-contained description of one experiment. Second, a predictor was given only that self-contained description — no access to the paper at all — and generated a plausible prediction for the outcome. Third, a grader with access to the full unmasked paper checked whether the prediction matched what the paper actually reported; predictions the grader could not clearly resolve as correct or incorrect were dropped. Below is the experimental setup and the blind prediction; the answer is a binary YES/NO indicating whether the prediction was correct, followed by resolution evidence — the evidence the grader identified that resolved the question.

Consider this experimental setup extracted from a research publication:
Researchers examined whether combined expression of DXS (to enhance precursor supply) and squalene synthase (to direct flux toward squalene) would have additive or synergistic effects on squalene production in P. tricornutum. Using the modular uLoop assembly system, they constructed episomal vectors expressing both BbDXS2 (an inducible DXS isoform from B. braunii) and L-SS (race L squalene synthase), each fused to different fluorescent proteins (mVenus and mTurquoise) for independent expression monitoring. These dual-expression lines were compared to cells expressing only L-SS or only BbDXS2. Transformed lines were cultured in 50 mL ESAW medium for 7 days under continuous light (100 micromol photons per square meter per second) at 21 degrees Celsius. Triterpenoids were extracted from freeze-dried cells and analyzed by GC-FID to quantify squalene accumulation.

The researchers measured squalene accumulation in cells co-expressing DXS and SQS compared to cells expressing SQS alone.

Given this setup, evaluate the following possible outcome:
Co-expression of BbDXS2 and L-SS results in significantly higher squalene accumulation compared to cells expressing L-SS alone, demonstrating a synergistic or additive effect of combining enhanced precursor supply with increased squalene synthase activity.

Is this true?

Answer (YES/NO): NO